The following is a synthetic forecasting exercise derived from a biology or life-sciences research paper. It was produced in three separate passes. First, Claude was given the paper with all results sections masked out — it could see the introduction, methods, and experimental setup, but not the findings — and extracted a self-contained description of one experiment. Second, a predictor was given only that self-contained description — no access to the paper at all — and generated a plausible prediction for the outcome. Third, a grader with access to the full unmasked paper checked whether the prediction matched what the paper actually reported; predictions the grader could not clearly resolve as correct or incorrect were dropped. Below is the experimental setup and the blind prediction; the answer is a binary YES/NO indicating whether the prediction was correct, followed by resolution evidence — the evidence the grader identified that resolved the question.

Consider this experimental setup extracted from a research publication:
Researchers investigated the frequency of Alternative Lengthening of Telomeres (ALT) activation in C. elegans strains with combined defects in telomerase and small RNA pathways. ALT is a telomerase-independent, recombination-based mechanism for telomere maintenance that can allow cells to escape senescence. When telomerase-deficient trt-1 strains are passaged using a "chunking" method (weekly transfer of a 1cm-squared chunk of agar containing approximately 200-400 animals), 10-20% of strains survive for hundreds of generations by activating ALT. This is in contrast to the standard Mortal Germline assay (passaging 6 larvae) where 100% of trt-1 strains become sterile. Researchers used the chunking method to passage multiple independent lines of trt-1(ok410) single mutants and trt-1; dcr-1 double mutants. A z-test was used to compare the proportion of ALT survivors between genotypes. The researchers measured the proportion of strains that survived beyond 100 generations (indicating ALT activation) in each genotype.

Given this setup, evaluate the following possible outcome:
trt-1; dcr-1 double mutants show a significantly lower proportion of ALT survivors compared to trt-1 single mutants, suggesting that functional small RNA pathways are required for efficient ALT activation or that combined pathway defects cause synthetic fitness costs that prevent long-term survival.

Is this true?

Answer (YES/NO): NO